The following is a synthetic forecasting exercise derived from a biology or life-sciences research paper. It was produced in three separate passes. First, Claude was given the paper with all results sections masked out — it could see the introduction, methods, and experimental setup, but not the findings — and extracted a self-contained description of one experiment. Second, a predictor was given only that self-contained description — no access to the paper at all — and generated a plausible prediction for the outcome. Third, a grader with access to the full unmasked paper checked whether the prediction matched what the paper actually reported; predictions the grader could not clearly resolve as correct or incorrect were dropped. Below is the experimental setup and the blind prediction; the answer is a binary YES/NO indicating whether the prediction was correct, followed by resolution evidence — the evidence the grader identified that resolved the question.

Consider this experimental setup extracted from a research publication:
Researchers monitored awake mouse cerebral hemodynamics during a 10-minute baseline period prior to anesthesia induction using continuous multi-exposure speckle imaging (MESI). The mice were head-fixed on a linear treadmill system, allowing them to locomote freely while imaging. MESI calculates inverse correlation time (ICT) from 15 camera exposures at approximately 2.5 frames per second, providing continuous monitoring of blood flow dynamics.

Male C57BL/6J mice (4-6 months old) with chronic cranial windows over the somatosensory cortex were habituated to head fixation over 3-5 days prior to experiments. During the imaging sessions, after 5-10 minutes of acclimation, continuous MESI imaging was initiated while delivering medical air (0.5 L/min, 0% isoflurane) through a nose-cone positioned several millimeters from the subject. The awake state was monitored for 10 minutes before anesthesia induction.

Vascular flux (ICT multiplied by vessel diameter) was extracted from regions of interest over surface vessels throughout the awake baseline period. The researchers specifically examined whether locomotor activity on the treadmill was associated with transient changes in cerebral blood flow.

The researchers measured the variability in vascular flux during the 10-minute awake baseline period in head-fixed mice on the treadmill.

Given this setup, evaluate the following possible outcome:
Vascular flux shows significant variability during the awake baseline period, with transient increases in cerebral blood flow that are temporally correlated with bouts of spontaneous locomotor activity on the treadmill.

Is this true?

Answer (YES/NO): NO